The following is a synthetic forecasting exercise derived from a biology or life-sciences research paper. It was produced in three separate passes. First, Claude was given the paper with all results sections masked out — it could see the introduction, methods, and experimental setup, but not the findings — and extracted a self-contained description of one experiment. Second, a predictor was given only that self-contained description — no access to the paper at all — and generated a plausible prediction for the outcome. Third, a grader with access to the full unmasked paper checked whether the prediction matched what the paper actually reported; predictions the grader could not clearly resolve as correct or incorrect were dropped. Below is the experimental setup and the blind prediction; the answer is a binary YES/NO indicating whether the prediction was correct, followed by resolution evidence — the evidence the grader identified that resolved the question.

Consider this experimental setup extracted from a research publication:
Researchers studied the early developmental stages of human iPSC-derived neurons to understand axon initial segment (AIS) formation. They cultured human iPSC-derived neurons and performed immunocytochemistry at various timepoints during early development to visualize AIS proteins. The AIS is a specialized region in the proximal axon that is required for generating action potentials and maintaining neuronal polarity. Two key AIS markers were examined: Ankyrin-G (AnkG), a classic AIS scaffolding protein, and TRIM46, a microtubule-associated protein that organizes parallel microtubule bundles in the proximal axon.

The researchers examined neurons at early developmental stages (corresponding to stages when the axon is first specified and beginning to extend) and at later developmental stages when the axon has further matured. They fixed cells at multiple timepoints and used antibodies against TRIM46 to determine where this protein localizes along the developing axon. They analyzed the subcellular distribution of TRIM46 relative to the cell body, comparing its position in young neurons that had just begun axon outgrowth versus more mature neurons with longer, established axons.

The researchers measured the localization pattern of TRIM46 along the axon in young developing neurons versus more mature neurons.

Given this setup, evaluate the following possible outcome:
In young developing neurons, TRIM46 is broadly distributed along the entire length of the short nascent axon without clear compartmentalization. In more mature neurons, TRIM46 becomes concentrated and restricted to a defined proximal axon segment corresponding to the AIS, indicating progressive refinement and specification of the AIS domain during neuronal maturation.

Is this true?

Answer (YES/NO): NO